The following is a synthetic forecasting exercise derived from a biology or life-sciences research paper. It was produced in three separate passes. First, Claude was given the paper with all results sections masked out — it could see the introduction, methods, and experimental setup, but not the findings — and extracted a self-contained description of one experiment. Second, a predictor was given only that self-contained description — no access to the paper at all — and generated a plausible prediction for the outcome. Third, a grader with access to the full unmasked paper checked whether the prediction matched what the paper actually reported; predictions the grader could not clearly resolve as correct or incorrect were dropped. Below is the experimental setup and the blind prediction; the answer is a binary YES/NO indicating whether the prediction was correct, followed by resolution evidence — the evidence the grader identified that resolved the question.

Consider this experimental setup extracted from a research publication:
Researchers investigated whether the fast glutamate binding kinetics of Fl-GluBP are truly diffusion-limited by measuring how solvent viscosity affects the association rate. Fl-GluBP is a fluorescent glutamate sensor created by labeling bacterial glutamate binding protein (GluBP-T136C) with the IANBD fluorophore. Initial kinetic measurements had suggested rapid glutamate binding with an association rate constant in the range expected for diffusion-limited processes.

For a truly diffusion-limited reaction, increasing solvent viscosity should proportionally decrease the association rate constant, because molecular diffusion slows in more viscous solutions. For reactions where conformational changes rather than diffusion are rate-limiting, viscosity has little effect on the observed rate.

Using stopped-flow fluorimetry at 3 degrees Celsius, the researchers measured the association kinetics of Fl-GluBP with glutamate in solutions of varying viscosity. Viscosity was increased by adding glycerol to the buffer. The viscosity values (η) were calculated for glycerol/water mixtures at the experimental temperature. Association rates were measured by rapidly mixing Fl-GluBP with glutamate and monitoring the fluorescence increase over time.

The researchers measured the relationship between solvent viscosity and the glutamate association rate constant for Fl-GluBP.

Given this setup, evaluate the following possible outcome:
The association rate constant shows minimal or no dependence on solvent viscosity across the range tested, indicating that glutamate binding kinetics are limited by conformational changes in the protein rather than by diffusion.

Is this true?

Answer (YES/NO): NO